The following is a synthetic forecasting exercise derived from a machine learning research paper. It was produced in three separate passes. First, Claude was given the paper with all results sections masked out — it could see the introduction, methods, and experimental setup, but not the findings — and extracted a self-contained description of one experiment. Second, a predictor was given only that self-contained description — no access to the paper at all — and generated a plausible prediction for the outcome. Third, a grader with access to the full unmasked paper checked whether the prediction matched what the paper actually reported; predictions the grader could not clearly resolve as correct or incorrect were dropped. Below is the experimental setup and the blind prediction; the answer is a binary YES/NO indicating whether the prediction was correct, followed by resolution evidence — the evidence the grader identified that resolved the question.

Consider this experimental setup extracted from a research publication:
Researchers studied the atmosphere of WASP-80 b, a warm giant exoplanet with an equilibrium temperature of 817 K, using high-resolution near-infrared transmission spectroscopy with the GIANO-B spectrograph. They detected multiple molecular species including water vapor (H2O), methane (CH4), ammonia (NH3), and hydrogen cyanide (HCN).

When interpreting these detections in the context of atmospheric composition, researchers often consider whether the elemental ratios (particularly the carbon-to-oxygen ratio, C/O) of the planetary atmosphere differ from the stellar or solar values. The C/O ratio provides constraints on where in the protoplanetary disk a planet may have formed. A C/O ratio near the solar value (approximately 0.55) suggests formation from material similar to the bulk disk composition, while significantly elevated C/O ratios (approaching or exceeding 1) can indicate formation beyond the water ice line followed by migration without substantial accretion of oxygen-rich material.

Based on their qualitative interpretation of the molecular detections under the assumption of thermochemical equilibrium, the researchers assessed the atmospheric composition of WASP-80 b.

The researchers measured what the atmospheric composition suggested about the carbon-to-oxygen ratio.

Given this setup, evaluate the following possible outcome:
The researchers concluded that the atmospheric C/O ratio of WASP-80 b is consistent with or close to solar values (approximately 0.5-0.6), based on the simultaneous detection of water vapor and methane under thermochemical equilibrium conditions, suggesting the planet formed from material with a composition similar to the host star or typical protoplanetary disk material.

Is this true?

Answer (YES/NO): YES